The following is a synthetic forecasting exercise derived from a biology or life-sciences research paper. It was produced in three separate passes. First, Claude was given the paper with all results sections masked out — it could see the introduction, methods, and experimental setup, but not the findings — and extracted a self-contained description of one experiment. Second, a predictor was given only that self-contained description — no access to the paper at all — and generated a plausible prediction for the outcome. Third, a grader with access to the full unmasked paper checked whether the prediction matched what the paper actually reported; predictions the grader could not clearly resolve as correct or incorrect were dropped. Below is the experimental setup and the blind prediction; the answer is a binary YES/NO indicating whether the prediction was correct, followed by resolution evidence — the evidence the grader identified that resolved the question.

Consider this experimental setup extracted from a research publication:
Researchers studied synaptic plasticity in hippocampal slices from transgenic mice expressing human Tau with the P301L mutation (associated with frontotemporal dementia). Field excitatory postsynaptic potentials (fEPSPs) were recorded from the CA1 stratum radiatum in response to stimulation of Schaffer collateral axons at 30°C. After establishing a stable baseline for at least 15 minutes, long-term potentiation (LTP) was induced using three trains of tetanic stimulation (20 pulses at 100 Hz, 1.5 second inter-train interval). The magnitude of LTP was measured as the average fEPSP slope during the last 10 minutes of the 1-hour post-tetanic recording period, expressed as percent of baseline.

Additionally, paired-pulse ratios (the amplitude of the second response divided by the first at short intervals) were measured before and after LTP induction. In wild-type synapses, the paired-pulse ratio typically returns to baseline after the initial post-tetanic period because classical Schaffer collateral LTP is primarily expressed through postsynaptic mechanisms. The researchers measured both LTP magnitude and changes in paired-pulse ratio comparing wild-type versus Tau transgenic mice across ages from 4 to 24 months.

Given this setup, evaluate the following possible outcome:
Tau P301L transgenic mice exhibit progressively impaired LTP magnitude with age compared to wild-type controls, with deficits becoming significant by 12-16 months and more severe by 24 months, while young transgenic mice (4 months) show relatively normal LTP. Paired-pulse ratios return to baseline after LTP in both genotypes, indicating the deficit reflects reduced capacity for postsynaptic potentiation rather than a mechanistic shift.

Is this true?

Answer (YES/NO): NO